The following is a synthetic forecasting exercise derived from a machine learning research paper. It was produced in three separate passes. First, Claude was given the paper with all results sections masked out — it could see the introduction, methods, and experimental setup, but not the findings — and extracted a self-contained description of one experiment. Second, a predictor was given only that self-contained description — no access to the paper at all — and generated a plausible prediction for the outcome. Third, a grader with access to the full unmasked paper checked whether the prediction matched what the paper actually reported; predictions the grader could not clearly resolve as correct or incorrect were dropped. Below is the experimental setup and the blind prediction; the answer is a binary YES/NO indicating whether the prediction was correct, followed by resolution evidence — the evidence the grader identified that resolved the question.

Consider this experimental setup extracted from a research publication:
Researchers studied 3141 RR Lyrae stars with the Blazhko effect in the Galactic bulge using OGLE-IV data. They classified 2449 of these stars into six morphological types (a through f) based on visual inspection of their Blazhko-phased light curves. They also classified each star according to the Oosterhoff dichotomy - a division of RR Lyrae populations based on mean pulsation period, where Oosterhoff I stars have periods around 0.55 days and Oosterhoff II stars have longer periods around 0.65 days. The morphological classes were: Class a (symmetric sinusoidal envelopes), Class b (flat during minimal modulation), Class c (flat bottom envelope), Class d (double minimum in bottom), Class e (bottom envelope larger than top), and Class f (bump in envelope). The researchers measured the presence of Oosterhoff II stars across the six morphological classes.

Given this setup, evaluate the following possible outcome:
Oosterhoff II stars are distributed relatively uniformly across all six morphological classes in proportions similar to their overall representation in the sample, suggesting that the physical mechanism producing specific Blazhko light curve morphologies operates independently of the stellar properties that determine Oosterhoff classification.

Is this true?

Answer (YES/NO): NO